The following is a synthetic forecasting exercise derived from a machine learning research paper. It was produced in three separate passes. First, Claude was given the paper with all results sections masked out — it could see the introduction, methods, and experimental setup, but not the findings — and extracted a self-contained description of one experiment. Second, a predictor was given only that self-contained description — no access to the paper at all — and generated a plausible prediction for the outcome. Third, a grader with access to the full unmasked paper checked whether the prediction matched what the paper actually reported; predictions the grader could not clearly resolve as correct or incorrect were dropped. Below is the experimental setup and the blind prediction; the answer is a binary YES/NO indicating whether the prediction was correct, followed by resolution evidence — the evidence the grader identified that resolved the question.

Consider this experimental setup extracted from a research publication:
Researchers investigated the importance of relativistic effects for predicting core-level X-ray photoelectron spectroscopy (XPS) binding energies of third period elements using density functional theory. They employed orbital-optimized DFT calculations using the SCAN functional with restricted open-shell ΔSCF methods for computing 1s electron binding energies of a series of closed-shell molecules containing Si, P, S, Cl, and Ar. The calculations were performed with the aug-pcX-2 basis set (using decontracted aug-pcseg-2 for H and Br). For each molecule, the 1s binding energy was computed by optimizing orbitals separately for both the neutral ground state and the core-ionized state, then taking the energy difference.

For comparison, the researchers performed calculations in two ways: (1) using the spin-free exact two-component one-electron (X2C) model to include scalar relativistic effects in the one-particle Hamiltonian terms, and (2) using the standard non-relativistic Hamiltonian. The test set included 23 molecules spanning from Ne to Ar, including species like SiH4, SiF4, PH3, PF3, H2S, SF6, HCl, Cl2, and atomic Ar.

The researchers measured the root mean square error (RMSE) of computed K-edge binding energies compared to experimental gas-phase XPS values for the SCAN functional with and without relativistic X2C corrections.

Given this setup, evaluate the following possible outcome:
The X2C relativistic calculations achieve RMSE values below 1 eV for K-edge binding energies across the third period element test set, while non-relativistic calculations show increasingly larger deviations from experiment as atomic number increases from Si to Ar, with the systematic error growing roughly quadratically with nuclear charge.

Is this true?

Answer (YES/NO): NO